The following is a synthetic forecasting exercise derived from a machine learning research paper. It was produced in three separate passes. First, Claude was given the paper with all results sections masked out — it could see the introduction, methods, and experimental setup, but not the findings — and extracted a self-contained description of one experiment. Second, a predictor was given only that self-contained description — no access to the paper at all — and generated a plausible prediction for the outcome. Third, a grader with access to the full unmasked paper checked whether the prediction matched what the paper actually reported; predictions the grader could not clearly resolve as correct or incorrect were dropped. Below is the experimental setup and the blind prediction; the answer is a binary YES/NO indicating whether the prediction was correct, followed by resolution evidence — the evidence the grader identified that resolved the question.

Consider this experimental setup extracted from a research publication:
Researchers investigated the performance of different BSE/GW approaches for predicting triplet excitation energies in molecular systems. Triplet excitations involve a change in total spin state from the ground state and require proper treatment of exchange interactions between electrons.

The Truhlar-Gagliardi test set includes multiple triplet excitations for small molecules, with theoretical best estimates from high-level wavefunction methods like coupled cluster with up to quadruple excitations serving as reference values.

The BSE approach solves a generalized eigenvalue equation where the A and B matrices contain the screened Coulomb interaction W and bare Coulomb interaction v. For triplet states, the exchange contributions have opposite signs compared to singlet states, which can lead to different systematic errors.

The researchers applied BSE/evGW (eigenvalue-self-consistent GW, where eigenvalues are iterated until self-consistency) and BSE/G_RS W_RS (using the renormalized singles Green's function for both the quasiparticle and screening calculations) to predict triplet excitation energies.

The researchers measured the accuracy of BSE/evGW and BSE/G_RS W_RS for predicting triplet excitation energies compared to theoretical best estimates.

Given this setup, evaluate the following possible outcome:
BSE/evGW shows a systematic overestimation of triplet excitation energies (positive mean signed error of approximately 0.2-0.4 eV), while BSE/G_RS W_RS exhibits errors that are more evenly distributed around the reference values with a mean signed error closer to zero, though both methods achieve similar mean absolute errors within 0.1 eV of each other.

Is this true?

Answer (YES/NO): NO